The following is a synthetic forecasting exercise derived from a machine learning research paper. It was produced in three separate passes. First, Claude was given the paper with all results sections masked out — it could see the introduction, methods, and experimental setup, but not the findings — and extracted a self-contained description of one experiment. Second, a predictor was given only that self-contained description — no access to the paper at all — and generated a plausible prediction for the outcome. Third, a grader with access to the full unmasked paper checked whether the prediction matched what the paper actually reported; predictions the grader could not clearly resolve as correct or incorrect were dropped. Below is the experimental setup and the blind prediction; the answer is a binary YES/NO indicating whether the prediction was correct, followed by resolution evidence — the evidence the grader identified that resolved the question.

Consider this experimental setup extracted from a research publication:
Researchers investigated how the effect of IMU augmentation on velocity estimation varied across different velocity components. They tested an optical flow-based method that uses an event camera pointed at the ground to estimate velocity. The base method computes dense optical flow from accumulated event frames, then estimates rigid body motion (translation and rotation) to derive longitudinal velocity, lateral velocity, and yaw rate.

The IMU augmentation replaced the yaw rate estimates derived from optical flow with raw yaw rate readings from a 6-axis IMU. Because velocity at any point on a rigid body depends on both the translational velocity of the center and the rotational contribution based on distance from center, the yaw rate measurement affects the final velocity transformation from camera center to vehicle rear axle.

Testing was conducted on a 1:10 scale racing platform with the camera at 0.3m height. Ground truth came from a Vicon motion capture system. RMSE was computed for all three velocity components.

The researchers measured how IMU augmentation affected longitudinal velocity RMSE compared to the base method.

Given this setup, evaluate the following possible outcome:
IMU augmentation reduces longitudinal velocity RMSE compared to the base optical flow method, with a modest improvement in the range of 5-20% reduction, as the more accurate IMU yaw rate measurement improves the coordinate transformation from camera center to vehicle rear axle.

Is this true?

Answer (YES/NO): NO